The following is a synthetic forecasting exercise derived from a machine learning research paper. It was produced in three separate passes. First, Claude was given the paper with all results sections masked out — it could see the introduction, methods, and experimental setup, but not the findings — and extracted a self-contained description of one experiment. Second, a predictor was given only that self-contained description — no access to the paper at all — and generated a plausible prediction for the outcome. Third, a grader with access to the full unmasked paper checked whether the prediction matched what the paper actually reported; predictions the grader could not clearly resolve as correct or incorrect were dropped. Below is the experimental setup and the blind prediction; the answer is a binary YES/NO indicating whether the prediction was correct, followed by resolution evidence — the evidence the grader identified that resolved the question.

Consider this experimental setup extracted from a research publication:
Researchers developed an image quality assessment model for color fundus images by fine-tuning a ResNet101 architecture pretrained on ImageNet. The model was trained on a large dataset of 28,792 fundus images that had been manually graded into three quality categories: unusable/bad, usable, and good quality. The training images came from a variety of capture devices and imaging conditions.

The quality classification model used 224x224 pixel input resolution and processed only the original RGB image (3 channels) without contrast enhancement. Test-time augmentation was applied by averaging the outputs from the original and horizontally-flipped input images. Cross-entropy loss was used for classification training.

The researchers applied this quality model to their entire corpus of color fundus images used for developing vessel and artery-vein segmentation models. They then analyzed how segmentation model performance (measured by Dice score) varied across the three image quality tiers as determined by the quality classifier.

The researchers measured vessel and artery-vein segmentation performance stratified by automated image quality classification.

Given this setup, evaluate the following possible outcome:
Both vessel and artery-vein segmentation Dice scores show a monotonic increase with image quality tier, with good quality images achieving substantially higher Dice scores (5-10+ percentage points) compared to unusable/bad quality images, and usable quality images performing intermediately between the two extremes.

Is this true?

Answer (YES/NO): NO